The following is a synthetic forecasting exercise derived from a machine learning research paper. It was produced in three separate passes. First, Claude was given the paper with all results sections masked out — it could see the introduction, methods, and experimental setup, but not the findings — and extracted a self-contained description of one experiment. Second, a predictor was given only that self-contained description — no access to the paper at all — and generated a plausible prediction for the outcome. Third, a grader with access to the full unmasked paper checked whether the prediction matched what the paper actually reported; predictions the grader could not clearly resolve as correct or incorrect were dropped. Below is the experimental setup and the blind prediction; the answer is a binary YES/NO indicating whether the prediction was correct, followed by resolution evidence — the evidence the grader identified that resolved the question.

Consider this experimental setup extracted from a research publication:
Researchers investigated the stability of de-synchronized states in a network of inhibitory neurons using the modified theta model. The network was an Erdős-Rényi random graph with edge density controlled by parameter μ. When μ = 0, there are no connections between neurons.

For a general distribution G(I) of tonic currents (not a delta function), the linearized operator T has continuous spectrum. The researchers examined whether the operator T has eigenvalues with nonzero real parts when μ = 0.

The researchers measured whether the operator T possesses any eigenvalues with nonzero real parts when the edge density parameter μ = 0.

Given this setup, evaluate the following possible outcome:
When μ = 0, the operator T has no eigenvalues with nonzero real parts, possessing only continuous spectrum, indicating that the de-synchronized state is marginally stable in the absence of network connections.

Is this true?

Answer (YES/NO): YES